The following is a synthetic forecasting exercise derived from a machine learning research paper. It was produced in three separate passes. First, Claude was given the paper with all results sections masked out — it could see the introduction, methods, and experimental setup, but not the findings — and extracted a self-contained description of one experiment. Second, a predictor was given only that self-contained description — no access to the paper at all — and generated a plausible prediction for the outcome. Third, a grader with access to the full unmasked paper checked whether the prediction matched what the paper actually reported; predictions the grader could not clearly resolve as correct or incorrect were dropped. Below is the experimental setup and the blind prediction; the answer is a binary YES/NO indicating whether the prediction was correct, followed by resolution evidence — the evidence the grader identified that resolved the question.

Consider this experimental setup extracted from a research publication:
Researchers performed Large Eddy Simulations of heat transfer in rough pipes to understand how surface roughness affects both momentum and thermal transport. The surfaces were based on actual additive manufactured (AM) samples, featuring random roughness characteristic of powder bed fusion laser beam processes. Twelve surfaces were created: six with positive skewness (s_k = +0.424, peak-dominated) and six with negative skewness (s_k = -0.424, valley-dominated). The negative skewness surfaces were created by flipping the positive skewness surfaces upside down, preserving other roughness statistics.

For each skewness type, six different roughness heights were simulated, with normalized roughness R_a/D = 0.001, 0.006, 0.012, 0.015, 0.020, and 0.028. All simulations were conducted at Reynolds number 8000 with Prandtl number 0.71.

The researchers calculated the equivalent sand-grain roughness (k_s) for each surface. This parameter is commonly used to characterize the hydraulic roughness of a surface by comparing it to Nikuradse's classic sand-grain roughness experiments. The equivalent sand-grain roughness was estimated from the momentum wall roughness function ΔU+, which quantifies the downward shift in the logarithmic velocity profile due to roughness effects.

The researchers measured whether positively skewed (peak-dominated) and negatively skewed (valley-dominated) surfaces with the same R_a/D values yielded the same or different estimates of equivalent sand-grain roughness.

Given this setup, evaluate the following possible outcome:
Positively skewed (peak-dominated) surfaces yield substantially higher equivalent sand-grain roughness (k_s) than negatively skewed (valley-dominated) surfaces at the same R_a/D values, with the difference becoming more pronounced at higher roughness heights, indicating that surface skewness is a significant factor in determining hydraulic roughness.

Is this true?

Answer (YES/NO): YES